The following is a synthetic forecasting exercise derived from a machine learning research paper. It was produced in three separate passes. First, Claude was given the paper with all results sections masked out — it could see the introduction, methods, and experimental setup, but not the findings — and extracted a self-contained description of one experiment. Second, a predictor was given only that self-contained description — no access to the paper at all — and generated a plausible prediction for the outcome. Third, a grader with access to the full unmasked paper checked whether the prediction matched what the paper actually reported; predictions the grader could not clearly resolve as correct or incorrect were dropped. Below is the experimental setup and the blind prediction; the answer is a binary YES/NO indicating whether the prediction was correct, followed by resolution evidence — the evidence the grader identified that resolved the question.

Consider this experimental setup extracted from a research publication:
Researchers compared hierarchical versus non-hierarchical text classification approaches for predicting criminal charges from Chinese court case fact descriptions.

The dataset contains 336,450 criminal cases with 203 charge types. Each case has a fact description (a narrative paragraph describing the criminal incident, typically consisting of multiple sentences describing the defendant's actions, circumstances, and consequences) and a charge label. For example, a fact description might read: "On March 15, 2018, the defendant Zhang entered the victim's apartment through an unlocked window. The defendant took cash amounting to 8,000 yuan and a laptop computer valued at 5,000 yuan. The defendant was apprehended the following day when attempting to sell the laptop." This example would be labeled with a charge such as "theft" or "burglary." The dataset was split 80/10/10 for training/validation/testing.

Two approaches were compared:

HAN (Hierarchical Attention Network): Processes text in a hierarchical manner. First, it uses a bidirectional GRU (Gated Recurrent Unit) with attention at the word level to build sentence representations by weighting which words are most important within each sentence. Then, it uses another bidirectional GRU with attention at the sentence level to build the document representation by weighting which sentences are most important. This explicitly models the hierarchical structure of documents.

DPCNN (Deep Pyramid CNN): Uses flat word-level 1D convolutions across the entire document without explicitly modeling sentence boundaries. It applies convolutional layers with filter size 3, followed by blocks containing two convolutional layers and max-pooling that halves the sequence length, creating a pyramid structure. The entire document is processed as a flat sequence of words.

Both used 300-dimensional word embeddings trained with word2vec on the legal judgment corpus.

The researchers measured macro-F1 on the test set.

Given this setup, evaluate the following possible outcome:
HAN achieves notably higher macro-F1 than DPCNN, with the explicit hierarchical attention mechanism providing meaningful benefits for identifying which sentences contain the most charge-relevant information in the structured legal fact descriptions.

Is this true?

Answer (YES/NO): NO